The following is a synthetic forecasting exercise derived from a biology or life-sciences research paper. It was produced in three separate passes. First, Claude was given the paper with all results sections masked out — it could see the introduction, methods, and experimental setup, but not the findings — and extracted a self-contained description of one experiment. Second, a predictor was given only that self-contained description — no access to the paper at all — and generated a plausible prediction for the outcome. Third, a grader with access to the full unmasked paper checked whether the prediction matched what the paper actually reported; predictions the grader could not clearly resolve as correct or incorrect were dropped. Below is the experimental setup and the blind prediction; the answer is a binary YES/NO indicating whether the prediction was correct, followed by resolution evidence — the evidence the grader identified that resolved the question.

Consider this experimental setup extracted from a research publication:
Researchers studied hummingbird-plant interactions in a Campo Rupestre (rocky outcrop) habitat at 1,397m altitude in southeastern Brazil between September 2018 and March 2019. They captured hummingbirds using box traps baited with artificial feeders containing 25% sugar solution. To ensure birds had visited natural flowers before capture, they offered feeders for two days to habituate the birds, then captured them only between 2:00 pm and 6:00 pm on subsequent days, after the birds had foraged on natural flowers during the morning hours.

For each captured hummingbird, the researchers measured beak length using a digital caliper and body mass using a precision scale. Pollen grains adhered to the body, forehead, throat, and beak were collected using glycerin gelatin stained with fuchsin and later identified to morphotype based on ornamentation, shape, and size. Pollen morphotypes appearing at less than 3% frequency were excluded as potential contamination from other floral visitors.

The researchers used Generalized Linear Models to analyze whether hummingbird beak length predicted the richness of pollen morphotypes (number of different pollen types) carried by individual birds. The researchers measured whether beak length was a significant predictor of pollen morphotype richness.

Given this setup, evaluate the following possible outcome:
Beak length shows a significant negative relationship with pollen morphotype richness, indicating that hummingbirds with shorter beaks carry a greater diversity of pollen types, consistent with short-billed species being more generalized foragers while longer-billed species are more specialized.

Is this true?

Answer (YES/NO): YES